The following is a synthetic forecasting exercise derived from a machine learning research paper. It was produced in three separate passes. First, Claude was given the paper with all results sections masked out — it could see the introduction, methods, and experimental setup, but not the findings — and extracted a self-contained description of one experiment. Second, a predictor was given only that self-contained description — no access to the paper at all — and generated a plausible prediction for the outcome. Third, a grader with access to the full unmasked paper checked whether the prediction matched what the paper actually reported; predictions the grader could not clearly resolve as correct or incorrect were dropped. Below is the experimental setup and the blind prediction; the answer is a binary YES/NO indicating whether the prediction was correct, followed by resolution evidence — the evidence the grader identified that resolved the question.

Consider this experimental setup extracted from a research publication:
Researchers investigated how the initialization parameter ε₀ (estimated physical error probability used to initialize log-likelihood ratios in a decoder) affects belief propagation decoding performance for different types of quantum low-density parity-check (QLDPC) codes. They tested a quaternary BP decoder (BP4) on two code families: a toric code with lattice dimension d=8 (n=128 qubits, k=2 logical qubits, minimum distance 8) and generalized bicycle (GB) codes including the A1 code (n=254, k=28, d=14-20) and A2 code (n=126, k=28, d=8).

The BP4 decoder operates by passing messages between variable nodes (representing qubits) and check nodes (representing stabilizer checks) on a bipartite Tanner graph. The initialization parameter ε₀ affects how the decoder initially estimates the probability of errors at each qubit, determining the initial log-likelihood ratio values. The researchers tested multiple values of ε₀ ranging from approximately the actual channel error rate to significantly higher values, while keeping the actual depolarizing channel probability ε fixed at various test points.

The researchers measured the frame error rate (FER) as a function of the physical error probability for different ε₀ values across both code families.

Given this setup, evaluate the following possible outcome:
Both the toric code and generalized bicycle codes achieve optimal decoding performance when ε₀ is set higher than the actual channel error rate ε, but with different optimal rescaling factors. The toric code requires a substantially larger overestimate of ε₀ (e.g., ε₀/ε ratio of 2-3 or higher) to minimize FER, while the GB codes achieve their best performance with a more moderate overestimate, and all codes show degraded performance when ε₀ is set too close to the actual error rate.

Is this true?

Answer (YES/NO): NO